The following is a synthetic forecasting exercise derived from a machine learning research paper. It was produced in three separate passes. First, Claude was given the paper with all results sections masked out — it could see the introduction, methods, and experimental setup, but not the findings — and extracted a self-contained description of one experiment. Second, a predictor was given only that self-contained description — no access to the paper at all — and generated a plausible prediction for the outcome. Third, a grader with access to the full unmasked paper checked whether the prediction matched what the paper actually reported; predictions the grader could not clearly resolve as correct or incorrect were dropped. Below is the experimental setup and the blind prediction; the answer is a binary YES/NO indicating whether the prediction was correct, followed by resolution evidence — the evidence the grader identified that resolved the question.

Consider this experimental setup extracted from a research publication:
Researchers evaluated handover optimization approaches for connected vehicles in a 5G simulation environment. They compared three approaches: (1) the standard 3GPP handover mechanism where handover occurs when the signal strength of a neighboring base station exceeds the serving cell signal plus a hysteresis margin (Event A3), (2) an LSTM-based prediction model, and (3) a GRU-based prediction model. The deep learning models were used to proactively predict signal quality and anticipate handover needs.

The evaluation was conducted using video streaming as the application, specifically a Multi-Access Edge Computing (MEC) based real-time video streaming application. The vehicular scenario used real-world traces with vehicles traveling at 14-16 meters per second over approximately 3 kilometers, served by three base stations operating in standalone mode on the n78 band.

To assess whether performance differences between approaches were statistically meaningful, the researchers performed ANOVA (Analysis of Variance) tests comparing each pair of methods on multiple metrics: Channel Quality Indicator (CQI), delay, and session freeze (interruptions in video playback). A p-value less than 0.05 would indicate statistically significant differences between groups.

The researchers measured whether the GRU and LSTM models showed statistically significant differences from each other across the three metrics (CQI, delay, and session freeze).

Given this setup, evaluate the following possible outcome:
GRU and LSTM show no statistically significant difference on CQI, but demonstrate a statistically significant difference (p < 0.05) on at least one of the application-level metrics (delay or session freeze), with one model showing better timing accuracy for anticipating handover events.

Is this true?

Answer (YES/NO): NO